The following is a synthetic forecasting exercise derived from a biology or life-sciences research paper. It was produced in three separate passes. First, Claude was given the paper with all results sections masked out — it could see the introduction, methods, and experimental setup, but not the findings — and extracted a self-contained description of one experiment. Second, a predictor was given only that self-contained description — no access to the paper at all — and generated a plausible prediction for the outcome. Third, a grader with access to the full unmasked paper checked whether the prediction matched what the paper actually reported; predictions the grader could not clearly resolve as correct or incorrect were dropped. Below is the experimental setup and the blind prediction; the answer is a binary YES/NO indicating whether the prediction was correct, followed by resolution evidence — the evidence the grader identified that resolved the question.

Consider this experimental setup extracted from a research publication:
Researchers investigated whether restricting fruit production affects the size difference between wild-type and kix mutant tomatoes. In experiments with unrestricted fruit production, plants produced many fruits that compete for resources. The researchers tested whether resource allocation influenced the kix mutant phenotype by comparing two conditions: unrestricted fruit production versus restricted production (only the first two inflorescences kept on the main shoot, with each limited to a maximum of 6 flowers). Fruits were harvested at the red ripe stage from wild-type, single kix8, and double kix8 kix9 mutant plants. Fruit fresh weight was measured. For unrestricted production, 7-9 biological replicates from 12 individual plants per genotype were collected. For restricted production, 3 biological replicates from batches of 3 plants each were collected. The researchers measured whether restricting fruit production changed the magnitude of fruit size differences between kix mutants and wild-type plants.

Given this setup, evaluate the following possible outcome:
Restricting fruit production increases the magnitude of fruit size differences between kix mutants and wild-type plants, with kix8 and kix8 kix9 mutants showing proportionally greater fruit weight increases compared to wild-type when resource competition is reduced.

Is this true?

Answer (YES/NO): NO